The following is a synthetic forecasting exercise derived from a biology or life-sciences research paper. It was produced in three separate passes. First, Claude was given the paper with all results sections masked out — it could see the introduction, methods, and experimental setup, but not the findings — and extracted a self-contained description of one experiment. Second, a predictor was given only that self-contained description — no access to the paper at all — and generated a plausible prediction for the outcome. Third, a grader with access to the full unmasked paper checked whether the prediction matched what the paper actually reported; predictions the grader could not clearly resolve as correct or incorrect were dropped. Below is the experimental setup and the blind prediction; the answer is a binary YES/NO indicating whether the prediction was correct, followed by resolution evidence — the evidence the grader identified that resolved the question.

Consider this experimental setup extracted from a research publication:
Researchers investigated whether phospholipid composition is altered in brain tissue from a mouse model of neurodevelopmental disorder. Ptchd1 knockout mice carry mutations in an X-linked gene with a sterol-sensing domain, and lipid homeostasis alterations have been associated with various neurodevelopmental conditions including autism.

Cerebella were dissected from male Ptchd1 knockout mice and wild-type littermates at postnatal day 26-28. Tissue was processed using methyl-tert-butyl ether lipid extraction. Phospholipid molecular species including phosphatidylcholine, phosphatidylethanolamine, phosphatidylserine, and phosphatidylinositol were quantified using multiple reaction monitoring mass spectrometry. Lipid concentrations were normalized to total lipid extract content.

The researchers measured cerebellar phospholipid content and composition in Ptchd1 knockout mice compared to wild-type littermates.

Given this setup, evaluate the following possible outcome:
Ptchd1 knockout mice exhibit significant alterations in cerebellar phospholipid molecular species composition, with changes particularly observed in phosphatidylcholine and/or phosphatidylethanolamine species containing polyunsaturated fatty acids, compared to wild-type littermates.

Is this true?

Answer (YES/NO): NO